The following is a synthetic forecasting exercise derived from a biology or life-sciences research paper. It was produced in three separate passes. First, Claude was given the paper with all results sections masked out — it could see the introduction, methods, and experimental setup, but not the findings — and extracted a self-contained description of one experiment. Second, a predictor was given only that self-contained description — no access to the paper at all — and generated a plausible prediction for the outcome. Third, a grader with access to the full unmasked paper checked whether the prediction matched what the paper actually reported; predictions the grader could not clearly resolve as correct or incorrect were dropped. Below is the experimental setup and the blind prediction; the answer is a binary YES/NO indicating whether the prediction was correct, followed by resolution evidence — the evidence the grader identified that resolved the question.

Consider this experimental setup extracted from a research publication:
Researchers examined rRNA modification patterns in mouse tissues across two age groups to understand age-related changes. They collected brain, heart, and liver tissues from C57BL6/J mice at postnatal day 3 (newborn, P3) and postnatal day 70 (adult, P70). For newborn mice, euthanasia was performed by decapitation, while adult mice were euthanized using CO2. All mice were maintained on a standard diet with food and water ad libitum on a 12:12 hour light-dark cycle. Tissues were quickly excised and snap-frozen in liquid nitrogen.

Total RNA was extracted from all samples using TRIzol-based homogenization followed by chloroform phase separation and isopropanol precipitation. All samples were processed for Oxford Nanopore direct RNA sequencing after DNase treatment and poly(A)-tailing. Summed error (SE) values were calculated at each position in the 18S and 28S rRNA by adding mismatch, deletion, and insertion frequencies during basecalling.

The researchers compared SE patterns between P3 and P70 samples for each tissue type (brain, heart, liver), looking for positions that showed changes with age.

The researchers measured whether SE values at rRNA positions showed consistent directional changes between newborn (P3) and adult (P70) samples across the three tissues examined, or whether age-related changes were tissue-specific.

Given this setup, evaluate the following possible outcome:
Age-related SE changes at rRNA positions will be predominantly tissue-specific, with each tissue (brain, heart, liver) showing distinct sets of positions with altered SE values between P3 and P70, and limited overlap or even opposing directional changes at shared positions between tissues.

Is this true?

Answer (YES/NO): NO